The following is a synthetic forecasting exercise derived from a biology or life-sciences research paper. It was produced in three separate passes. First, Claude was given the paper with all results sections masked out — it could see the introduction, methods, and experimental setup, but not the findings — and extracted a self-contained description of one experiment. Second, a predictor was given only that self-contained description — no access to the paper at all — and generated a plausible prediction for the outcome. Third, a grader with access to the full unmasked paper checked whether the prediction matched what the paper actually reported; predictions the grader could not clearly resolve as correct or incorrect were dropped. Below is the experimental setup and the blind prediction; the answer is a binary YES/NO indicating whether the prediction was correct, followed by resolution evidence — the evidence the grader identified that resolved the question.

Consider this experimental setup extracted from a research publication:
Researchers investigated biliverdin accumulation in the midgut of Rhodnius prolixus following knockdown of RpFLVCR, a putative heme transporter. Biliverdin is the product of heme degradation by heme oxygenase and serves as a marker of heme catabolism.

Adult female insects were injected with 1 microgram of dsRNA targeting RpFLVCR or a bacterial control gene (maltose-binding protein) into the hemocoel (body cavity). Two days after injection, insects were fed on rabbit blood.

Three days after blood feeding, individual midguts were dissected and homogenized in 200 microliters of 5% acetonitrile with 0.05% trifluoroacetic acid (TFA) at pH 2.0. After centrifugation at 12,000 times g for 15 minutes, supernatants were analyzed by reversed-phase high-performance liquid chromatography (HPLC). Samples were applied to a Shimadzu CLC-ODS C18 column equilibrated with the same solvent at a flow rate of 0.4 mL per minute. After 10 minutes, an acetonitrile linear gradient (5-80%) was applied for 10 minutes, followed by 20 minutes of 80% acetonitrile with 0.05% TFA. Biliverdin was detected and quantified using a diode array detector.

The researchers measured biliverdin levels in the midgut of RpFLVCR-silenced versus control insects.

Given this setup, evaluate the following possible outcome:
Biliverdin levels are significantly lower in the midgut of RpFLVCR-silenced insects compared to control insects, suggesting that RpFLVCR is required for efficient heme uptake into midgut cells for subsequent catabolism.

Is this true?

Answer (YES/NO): NO